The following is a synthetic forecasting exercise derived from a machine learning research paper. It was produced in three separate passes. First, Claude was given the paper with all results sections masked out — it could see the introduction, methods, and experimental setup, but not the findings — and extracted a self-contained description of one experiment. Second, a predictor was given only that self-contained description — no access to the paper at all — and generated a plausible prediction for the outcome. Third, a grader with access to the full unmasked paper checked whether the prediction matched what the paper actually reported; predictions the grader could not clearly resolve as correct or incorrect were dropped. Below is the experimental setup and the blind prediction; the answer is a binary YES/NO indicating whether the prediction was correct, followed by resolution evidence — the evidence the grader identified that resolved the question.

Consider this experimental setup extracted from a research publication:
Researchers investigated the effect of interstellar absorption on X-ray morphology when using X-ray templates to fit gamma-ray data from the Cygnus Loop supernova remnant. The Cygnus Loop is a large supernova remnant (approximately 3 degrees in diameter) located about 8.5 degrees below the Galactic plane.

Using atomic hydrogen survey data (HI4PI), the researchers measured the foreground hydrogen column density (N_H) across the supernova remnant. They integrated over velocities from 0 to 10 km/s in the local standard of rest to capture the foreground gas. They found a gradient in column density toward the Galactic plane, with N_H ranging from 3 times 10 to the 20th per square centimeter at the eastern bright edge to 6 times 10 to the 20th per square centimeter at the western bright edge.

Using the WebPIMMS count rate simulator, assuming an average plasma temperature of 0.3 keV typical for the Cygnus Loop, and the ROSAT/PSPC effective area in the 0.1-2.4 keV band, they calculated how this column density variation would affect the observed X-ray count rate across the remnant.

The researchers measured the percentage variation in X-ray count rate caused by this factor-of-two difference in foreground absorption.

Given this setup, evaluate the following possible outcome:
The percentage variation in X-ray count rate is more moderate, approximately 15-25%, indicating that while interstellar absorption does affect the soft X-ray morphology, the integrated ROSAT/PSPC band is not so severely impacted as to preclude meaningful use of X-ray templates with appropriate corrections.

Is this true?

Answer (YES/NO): YES